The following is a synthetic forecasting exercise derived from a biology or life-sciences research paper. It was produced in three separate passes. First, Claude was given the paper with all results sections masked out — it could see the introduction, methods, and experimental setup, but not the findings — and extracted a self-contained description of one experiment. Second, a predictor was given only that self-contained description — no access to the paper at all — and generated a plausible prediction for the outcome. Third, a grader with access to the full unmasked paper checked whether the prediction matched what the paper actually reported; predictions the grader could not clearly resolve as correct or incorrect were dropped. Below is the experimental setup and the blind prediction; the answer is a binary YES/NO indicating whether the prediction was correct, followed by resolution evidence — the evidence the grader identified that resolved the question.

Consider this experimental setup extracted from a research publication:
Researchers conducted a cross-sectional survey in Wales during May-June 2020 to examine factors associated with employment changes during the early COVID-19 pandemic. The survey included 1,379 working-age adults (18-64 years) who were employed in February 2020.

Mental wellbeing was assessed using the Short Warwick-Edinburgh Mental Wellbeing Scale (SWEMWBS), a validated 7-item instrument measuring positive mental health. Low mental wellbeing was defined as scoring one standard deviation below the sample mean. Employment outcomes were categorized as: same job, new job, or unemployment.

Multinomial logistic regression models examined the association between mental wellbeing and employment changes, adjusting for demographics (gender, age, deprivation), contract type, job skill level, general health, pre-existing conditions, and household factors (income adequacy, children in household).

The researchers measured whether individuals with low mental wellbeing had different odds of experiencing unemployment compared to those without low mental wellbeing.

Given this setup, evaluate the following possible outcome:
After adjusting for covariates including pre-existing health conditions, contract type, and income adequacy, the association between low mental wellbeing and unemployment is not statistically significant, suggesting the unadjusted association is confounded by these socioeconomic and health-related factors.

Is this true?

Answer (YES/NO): NO